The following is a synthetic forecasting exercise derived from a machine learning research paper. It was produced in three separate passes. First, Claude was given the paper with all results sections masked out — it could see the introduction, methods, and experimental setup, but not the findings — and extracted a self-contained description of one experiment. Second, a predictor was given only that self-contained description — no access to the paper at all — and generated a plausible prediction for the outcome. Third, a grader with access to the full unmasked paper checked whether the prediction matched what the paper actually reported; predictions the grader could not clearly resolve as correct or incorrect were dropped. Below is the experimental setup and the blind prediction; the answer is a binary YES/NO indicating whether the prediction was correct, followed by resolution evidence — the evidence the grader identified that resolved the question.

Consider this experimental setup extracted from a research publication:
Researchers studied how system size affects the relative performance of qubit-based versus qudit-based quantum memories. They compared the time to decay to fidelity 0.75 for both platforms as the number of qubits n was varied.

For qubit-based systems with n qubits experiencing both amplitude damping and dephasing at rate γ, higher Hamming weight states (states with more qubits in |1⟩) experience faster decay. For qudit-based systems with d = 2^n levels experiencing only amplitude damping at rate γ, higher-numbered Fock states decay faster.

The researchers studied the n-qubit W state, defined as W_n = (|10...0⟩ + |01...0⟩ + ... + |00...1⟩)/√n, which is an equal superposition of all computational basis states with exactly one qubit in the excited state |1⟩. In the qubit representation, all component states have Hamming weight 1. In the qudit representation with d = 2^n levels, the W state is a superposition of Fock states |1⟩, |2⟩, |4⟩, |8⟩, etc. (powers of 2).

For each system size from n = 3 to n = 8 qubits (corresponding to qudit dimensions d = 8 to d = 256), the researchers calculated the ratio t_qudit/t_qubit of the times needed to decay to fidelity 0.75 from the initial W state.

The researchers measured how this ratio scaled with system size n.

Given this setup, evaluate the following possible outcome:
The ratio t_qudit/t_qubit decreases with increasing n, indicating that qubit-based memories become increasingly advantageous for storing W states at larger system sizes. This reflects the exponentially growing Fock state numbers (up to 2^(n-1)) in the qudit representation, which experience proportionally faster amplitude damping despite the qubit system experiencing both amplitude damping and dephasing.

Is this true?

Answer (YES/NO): YES